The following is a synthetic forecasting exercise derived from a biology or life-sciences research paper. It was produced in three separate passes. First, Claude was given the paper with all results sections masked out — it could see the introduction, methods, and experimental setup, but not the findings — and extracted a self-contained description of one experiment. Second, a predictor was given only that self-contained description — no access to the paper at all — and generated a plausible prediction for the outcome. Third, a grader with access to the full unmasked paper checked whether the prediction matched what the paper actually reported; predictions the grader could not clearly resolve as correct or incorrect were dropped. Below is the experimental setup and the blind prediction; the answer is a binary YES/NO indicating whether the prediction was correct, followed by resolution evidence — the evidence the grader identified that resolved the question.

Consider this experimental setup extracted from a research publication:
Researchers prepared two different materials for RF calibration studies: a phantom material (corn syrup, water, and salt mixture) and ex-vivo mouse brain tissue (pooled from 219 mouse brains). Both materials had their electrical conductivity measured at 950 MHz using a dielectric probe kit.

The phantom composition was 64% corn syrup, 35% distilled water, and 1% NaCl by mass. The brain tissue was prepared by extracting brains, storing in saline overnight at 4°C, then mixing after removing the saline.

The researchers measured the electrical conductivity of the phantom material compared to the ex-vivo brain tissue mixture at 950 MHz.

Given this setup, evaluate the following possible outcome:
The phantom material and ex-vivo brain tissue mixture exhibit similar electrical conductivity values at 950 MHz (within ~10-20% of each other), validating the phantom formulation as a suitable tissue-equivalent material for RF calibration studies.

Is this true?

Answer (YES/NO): YES